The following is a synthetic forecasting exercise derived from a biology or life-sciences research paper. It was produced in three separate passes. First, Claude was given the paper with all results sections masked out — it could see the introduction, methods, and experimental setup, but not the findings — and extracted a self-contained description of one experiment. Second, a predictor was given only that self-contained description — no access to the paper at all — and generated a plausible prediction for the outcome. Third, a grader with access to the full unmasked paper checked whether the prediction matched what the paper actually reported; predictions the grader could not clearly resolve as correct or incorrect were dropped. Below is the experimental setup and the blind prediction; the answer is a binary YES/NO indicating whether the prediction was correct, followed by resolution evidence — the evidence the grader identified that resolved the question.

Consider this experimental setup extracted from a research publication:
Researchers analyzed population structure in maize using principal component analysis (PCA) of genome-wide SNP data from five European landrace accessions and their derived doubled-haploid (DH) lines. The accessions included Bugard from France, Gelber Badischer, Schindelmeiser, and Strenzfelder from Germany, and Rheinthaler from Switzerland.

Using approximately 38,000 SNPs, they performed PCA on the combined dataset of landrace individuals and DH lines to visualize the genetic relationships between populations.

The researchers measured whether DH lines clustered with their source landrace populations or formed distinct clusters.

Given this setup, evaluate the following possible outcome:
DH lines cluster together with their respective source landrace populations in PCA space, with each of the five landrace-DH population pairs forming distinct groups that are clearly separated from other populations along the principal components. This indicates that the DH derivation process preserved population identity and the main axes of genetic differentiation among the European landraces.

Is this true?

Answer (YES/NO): YES